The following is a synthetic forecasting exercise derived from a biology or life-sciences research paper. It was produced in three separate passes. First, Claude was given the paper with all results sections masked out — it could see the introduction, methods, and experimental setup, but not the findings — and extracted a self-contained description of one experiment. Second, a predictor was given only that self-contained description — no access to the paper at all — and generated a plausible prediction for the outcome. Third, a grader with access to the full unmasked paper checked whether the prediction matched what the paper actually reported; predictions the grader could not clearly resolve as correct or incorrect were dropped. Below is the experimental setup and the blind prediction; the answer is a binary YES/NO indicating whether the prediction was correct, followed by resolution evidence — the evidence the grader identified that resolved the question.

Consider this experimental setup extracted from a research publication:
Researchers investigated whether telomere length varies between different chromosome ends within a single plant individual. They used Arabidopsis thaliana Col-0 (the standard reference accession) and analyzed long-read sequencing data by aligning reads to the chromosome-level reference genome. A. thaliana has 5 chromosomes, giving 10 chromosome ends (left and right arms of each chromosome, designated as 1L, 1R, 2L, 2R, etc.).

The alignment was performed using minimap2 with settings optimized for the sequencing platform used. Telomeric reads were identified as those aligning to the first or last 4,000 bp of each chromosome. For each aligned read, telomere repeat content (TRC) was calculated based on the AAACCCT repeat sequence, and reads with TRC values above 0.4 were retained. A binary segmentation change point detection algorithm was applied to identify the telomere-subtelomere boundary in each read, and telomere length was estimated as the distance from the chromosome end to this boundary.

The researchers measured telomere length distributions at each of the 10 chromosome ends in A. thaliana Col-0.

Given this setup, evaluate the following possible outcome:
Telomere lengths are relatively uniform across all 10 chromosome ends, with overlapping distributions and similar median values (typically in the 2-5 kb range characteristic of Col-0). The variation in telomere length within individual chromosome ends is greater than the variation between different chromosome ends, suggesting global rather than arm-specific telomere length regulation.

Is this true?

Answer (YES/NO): YES